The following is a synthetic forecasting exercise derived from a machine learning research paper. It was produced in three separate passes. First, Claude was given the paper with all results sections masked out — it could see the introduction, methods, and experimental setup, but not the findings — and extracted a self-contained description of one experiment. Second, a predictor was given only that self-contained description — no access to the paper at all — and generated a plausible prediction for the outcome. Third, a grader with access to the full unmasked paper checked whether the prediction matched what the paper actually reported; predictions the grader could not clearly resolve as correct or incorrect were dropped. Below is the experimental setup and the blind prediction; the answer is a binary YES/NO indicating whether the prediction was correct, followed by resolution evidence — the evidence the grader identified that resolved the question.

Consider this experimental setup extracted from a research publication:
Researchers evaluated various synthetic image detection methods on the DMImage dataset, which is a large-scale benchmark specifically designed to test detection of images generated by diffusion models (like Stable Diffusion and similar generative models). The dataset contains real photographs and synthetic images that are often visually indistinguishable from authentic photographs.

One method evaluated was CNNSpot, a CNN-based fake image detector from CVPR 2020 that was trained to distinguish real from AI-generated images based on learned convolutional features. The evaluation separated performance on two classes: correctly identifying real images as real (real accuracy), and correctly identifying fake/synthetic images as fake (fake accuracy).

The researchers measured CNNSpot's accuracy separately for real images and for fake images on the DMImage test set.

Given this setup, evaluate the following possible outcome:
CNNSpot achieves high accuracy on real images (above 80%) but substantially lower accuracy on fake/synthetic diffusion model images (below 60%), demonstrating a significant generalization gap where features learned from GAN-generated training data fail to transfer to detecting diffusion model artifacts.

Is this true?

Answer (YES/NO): YES